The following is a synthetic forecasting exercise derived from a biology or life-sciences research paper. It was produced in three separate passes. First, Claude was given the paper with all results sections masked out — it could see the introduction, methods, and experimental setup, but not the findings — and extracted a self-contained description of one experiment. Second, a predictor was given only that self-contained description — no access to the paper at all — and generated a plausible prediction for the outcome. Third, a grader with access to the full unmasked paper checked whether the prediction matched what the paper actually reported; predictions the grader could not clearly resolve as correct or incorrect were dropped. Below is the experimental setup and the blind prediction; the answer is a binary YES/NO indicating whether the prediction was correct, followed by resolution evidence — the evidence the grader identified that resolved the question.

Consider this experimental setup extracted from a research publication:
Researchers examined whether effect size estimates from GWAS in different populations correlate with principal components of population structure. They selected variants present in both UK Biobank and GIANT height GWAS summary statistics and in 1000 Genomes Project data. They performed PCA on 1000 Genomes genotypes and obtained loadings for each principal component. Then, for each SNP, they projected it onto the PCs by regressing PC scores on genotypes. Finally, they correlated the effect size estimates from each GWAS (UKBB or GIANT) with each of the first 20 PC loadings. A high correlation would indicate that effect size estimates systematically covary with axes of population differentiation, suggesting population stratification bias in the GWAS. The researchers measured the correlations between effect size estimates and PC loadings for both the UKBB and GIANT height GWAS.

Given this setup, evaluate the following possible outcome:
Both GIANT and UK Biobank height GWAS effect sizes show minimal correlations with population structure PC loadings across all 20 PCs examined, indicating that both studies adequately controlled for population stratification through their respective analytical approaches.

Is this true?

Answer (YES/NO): NO